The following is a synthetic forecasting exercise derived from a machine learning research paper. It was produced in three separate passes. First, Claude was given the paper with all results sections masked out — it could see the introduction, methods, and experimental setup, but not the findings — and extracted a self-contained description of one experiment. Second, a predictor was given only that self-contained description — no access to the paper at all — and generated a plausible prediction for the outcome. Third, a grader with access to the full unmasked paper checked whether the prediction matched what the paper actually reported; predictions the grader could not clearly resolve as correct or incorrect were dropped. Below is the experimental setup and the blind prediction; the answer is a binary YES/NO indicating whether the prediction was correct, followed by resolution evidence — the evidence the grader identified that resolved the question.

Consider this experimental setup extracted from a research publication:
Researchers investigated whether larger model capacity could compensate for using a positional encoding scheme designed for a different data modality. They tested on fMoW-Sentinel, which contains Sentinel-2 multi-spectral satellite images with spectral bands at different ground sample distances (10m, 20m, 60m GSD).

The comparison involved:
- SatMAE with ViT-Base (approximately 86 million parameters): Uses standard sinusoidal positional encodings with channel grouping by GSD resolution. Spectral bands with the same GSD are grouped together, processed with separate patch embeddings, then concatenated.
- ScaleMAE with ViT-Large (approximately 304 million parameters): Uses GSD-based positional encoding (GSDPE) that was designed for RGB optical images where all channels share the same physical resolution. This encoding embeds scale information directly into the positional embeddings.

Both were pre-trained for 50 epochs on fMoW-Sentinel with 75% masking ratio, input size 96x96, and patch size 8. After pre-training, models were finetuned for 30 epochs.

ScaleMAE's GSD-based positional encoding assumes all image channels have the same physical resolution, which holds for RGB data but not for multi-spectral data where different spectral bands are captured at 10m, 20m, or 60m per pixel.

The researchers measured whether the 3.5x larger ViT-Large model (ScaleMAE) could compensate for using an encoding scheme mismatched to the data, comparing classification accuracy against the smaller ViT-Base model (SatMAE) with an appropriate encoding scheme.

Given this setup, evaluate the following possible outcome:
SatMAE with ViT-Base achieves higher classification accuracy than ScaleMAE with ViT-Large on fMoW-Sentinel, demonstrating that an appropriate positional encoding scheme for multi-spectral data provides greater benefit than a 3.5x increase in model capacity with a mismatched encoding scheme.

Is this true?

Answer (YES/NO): YES